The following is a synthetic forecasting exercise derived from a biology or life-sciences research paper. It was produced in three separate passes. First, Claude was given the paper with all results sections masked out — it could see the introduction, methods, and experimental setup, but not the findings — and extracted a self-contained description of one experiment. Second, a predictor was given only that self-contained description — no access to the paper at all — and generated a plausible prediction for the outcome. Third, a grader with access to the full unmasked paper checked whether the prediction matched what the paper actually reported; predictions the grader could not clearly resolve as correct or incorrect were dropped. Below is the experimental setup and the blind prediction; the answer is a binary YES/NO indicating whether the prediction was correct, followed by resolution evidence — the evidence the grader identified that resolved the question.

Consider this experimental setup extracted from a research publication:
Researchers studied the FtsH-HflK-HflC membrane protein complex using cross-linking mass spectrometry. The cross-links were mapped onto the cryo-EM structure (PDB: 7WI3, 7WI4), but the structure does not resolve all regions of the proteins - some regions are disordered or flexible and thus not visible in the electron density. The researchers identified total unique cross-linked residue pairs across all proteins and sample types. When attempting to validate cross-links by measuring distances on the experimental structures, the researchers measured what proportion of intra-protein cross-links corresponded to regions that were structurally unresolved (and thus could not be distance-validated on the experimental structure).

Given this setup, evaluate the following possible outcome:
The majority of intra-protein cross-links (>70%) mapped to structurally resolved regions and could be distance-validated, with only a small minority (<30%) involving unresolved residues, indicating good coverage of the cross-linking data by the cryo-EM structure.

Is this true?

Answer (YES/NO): NO